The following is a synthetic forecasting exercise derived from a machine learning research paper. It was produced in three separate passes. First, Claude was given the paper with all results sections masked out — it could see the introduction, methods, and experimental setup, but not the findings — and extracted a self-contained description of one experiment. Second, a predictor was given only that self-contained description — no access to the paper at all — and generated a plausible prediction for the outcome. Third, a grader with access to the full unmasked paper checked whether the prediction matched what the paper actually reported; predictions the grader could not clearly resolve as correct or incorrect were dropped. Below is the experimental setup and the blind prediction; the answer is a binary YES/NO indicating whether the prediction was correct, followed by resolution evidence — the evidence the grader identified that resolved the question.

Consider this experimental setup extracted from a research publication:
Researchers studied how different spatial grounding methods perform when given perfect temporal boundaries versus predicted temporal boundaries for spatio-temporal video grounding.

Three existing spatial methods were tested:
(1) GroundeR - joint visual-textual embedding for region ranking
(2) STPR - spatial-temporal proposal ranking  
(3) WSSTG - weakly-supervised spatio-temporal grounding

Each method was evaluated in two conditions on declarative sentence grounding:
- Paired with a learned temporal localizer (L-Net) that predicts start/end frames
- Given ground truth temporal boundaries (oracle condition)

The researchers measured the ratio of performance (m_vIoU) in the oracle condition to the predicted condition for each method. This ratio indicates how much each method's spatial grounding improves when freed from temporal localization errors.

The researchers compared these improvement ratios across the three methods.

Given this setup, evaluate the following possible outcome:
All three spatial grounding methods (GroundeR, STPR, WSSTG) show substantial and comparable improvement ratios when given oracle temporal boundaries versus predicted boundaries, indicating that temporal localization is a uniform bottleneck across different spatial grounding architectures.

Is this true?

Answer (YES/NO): YES